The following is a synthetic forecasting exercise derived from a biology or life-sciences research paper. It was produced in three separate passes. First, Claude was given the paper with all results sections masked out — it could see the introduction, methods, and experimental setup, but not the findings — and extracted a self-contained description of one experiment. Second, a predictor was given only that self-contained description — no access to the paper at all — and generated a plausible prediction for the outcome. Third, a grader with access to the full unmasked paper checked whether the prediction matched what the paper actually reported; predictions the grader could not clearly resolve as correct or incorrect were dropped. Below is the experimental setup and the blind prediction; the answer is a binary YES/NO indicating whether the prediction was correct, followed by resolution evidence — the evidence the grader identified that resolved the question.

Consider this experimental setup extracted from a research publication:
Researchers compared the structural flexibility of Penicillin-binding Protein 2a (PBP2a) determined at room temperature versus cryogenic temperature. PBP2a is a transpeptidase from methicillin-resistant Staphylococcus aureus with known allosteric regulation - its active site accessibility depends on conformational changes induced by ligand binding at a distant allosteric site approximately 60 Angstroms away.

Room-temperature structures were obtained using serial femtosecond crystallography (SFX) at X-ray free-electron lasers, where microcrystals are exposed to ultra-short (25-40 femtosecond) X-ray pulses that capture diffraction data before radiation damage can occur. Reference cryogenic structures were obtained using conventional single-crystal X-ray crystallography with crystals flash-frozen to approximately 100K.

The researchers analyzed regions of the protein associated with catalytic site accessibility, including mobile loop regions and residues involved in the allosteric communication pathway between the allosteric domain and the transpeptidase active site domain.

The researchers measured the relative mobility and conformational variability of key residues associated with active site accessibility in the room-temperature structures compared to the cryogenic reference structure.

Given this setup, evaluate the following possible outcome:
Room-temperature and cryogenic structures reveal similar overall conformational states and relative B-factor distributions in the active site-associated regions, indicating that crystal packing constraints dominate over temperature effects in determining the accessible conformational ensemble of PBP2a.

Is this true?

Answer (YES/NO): NO